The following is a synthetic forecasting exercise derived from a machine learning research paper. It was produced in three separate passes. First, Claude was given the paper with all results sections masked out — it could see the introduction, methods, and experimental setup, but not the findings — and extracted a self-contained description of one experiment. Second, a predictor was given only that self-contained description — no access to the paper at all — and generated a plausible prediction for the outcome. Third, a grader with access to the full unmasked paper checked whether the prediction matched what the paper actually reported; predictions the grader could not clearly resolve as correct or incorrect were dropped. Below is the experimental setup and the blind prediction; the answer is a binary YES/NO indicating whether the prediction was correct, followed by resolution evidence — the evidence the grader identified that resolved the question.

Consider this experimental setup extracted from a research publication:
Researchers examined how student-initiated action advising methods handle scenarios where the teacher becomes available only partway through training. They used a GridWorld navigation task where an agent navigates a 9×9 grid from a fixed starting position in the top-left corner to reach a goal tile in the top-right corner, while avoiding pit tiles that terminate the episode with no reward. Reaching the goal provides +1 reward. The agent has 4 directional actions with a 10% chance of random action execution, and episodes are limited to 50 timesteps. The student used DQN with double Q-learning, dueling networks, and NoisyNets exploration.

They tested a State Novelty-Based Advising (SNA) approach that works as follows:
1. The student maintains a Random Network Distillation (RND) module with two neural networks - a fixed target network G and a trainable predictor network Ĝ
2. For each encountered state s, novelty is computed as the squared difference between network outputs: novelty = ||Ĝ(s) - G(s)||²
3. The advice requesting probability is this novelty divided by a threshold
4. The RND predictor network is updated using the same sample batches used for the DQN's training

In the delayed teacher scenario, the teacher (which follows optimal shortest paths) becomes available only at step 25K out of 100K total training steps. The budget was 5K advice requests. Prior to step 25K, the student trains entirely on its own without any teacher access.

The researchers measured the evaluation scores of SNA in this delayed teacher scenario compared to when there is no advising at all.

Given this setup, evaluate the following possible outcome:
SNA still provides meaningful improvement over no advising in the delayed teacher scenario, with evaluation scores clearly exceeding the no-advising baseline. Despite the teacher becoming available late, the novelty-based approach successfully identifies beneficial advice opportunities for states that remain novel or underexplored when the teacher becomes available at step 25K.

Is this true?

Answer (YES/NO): NO